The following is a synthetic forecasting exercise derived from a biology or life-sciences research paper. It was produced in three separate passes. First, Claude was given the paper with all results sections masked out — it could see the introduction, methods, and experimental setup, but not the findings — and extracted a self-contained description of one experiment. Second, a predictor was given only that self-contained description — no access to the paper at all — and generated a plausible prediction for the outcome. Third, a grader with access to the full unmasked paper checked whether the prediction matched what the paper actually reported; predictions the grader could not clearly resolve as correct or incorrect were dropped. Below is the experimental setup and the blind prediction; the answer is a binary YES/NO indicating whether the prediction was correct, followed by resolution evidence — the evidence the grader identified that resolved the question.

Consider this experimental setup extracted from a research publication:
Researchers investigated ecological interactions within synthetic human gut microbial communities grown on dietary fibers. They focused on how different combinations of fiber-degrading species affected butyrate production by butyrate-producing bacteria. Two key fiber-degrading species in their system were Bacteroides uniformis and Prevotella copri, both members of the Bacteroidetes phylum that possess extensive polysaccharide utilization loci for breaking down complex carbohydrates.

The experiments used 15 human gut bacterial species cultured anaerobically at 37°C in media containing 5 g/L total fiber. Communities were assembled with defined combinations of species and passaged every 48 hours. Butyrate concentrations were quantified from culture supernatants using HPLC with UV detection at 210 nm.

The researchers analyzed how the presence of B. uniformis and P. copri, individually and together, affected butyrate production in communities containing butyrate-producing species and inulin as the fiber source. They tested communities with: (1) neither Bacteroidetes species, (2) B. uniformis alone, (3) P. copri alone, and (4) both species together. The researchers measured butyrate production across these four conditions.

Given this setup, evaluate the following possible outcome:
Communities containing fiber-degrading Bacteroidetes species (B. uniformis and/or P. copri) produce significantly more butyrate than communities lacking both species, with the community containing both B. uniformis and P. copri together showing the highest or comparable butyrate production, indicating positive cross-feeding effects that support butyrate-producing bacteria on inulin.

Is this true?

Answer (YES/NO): NO